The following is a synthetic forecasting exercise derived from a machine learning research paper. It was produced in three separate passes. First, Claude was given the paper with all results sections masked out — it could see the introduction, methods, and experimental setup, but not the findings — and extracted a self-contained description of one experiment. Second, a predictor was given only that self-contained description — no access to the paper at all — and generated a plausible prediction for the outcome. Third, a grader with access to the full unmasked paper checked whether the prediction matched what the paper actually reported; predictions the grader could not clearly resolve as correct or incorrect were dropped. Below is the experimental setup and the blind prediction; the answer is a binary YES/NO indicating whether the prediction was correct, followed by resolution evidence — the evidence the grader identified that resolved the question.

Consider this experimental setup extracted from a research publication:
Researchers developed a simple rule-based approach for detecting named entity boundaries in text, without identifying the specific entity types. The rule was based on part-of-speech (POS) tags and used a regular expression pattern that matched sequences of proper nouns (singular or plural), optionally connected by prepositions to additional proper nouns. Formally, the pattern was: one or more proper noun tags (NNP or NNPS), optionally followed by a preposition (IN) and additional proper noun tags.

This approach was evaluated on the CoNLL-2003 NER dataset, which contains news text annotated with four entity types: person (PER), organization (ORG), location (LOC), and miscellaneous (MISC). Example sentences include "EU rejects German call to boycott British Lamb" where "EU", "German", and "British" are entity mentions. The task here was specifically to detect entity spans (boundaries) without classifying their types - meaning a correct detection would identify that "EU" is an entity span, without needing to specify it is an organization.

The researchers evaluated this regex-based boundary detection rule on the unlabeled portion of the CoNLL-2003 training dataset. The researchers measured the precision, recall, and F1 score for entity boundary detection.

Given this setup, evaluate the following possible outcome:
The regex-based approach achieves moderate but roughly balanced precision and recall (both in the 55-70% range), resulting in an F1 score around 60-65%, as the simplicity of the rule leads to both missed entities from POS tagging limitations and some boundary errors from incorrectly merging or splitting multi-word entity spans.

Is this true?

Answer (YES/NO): NO